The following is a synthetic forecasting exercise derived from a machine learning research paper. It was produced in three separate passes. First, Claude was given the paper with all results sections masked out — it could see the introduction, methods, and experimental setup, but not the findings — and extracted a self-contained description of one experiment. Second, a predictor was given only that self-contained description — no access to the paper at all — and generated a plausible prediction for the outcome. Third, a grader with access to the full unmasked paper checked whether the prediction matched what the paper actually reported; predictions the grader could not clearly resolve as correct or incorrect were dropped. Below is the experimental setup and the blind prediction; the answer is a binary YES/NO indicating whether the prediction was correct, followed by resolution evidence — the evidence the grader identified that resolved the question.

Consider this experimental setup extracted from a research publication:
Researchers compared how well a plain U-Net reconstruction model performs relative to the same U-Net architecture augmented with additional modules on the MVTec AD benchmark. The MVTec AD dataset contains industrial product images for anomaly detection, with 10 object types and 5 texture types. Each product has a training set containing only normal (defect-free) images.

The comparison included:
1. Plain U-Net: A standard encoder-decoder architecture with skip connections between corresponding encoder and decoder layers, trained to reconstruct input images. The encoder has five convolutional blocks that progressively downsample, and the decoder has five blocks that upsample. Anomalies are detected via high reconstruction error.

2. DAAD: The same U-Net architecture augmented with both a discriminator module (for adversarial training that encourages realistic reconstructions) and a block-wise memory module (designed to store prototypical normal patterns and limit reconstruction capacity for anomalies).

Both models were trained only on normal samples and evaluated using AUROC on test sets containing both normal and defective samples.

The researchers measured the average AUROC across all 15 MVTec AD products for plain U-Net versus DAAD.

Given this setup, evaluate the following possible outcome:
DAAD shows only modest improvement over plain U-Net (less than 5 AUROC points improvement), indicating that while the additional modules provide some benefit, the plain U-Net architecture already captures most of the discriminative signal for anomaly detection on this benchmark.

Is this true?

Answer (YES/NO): NO